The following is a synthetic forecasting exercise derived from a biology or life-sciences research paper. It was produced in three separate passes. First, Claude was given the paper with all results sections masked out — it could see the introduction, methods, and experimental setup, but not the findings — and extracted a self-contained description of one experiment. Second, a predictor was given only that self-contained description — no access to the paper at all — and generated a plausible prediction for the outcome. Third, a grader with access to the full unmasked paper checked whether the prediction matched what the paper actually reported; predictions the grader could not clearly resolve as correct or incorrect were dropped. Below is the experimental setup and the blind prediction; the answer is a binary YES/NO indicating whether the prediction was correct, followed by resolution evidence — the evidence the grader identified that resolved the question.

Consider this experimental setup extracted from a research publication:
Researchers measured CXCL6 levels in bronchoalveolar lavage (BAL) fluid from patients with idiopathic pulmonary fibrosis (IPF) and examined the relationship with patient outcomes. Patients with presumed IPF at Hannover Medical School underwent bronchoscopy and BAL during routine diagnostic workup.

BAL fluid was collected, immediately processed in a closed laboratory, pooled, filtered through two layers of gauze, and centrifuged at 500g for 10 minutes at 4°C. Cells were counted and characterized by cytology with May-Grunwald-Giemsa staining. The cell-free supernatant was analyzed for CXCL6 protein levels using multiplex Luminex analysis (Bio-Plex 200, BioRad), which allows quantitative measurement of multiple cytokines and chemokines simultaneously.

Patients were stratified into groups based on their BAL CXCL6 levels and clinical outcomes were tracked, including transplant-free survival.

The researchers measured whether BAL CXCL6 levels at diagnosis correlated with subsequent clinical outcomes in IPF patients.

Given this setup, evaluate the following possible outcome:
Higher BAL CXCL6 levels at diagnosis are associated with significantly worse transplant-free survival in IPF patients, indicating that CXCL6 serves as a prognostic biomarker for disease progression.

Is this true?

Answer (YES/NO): YES